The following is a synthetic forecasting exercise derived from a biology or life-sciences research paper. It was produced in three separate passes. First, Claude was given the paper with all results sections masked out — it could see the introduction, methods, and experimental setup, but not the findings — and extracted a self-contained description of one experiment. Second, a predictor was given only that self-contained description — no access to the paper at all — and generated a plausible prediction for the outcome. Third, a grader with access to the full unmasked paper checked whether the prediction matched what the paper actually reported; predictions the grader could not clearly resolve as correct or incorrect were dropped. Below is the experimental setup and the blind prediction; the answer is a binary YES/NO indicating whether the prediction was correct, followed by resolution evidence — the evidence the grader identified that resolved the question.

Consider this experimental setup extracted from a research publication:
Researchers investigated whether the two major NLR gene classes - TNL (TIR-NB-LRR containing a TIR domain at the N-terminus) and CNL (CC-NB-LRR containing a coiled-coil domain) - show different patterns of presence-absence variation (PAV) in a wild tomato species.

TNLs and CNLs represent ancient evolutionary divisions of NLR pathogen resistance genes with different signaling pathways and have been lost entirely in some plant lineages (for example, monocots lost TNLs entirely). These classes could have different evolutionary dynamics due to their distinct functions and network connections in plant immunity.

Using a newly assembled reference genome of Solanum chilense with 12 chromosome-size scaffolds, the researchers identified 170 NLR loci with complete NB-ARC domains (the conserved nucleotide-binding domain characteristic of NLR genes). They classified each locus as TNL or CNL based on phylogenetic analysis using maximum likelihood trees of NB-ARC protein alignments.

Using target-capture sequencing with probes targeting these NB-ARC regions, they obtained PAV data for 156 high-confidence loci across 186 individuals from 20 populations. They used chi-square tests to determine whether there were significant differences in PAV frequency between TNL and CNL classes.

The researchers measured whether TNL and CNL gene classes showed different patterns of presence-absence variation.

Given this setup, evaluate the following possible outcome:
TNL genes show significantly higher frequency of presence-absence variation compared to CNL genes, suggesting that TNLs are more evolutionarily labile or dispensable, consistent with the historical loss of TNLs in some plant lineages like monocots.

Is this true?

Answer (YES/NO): NO